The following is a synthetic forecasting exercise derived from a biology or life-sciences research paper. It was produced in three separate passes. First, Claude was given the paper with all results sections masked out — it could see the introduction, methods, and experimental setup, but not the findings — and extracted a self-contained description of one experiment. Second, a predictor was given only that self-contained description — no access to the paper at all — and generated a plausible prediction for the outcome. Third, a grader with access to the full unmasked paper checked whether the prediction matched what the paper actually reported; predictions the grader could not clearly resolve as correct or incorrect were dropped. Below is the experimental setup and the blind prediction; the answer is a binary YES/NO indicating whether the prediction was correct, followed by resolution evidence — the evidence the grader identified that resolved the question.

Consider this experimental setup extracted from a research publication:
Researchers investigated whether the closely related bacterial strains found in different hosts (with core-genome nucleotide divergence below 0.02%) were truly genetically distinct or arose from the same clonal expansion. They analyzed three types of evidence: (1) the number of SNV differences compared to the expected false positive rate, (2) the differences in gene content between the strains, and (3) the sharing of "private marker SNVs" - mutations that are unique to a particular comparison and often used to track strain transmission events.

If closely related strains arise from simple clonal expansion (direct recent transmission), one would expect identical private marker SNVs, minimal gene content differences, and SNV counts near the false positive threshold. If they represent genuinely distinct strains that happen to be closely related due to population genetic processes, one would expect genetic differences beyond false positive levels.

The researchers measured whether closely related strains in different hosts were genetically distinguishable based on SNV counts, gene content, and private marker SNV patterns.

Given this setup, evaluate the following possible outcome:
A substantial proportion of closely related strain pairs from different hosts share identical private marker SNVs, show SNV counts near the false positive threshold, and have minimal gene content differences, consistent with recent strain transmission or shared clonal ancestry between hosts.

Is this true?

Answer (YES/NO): NO